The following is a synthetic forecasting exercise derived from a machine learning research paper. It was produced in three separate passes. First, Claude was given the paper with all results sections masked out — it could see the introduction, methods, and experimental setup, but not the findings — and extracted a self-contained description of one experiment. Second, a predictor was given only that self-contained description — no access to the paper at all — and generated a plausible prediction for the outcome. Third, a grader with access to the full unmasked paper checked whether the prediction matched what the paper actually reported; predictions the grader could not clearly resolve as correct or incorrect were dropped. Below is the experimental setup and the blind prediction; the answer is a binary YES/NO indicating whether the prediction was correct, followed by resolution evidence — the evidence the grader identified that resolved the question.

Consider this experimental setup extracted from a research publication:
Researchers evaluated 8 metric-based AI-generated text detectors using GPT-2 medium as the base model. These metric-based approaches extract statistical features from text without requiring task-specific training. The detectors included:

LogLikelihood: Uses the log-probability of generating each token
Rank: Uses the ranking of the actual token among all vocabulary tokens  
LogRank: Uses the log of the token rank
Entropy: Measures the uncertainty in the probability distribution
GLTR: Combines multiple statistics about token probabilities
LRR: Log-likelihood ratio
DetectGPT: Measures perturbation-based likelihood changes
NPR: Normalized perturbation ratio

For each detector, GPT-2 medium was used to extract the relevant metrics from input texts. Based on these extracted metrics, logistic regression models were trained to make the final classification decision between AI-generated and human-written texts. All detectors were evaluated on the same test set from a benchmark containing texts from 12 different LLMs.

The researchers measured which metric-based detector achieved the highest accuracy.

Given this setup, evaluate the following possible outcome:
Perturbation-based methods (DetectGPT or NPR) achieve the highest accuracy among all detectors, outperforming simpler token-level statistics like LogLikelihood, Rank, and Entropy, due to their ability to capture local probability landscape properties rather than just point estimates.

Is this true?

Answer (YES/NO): NO